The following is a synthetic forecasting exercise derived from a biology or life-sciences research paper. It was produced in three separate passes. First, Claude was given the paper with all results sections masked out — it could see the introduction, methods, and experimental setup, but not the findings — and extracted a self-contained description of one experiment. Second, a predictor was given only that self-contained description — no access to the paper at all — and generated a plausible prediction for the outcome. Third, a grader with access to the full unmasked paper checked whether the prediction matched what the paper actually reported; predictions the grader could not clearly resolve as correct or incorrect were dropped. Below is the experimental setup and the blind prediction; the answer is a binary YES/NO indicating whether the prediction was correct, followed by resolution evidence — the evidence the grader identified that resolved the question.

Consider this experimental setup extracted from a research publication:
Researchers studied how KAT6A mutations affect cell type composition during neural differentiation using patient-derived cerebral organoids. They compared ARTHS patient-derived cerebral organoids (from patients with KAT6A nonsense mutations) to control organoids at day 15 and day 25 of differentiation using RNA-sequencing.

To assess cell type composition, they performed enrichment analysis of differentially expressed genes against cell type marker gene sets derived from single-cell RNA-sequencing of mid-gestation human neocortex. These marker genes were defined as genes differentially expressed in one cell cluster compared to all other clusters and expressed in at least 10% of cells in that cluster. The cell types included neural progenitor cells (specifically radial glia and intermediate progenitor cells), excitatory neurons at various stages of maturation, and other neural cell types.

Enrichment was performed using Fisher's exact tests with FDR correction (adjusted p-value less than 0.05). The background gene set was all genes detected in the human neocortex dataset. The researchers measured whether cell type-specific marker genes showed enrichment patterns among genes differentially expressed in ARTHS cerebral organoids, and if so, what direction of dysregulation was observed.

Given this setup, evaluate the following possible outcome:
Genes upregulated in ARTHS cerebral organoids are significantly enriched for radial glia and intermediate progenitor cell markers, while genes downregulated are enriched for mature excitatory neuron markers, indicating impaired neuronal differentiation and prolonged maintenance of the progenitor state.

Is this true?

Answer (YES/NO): NO